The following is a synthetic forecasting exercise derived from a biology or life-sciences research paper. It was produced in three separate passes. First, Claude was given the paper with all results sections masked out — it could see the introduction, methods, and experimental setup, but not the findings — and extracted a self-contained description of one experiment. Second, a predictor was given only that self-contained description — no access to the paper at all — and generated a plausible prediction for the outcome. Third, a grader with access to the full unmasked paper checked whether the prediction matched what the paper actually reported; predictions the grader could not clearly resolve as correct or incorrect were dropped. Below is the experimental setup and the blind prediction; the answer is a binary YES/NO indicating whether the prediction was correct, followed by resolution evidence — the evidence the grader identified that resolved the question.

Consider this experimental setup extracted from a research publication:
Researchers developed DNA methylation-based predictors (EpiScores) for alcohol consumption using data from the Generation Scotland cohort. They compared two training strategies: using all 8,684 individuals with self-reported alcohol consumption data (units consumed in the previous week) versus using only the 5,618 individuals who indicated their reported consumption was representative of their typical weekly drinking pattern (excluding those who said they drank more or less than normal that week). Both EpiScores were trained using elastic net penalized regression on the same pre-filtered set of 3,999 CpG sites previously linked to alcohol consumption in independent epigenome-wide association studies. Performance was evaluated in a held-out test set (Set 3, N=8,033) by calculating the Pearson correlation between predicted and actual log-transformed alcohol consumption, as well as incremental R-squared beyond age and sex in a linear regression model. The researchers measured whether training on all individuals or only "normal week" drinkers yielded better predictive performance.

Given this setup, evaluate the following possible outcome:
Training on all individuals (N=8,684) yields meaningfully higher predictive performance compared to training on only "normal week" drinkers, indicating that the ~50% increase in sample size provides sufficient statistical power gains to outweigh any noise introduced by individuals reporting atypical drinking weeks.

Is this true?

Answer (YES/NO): YES